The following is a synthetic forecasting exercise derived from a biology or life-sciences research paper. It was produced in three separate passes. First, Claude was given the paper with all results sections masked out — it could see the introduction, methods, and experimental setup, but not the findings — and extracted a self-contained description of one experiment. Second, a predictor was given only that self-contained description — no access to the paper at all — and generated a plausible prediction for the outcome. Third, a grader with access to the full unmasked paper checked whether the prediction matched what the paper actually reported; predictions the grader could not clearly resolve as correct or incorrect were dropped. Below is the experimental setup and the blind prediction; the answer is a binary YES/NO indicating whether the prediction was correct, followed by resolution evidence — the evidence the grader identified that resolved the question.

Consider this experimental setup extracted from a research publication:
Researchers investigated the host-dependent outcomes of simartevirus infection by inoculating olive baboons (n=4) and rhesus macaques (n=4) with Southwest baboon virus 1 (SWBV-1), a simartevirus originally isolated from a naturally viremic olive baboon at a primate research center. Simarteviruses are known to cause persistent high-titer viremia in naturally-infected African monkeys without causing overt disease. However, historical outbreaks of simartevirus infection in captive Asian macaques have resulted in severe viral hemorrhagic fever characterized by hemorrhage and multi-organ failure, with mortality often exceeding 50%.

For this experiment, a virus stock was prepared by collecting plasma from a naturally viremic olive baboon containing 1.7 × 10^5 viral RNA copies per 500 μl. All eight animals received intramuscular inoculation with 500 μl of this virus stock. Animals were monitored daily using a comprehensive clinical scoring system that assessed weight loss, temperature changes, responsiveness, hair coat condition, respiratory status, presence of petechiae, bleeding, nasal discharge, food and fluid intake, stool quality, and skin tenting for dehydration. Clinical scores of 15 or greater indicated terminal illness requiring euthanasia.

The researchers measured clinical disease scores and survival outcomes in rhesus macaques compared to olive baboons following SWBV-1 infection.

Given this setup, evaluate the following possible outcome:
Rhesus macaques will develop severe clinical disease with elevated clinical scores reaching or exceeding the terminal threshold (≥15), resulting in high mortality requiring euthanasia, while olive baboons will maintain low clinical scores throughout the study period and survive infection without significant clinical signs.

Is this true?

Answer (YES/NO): NO